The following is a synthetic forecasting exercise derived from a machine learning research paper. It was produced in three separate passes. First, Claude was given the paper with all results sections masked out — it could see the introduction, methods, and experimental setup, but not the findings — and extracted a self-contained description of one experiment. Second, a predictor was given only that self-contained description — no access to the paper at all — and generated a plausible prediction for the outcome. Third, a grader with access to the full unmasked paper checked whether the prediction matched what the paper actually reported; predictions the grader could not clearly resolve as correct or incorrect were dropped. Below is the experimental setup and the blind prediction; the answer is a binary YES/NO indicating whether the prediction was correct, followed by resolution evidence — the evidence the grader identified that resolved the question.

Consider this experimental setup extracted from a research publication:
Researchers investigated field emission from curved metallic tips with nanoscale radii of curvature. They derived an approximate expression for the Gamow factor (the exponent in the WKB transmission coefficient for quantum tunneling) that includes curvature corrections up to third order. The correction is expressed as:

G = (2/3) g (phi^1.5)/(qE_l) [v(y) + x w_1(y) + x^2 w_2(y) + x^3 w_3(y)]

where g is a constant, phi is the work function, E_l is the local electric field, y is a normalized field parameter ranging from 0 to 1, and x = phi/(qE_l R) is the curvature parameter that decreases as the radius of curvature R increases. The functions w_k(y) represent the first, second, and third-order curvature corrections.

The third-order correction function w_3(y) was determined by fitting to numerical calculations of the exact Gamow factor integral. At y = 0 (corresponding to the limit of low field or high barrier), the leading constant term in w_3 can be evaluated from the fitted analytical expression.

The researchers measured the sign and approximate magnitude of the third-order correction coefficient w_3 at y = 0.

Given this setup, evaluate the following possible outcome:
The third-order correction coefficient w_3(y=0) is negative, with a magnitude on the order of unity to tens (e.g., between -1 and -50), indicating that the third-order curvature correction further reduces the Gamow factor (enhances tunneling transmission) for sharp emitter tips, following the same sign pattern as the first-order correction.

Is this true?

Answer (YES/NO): NO